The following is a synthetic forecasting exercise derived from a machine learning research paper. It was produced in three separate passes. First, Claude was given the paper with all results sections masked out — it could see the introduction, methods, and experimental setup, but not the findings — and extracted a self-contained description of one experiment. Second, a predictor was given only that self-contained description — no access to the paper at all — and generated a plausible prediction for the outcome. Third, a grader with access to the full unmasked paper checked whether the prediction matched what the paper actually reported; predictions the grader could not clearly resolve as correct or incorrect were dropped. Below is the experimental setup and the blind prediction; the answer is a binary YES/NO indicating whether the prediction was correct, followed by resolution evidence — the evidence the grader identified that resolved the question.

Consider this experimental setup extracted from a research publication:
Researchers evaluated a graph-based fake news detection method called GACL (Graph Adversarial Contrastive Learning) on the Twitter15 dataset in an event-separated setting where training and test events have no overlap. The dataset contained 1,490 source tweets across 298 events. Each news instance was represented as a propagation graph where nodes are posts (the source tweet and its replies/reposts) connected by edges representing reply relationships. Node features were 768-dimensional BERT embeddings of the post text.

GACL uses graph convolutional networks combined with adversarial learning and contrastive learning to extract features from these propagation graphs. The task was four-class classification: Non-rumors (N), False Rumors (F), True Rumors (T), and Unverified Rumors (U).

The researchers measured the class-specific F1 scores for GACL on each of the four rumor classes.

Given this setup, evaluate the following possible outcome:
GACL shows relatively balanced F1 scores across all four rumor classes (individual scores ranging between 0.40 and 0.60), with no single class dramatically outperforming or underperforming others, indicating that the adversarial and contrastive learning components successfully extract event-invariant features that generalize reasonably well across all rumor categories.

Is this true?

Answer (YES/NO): NO